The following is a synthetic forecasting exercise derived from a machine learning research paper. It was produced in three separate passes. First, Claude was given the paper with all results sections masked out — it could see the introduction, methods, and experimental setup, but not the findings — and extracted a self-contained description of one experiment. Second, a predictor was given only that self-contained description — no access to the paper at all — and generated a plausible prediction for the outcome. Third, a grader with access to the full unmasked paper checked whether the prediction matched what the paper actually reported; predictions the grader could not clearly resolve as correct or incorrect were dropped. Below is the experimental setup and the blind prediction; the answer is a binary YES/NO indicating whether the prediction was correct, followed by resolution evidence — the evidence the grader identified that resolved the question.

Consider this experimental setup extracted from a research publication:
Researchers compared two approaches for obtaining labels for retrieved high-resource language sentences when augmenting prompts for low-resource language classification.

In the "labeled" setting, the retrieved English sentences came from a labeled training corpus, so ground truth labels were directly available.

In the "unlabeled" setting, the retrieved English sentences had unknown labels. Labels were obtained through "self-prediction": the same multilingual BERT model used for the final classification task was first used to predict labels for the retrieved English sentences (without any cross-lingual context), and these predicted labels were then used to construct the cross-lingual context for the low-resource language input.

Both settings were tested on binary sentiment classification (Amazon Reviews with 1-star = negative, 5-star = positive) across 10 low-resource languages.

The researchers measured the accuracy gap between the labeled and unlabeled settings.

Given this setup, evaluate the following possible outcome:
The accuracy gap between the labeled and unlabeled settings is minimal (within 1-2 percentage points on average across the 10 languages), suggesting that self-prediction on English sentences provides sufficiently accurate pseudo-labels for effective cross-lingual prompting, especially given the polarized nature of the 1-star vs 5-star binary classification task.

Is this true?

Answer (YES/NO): NO